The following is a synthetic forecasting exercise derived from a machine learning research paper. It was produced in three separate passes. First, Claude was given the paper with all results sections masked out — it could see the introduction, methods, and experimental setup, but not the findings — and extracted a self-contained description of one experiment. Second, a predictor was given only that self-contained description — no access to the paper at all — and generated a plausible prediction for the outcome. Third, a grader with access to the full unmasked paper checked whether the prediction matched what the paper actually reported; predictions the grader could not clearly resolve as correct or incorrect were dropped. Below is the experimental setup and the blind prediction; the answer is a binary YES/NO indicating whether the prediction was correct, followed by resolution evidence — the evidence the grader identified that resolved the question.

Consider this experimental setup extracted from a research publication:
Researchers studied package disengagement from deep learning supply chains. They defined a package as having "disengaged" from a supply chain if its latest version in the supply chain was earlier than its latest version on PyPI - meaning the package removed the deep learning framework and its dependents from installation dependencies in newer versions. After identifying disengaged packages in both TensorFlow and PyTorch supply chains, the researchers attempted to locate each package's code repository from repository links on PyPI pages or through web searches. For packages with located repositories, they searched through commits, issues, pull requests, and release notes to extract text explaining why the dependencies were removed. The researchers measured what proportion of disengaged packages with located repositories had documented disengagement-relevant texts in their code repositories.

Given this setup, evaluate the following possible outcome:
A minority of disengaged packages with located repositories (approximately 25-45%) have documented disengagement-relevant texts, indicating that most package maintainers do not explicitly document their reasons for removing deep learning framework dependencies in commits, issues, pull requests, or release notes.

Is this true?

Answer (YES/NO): YES